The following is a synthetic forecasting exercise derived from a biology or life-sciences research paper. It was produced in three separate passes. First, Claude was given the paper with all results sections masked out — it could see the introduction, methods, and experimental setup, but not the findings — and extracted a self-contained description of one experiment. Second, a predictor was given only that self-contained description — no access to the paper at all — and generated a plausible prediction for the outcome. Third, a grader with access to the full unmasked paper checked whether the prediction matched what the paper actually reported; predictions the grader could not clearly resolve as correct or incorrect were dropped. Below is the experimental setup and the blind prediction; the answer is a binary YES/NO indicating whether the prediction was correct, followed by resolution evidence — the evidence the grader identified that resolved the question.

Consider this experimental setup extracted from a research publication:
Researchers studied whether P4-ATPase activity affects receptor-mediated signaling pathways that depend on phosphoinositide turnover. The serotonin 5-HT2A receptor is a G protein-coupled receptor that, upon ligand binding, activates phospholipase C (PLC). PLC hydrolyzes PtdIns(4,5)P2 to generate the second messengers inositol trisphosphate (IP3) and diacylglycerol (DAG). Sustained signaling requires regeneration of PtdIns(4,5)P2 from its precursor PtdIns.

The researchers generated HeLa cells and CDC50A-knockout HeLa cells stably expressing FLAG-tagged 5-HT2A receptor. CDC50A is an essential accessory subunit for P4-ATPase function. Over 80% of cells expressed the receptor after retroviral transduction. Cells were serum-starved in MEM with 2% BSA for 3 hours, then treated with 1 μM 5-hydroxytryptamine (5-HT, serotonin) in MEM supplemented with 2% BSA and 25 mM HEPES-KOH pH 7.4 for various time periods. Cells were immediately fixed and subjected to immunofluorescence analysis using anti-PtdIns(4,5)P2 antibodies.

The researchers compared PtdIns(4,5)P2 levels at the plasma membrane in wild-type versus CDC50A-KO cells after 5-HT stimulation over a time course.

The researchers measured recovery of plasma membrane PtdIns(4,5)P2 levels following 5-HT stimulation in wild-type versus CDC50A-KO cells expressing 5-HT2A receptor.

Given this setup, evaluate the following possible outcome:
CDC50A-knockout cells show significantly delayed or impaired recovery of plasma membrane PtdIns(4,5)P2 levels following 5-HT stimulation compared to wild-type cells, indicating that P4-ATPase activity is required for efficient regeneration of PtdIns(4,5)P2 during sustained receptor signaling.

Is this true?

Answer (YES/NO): NO